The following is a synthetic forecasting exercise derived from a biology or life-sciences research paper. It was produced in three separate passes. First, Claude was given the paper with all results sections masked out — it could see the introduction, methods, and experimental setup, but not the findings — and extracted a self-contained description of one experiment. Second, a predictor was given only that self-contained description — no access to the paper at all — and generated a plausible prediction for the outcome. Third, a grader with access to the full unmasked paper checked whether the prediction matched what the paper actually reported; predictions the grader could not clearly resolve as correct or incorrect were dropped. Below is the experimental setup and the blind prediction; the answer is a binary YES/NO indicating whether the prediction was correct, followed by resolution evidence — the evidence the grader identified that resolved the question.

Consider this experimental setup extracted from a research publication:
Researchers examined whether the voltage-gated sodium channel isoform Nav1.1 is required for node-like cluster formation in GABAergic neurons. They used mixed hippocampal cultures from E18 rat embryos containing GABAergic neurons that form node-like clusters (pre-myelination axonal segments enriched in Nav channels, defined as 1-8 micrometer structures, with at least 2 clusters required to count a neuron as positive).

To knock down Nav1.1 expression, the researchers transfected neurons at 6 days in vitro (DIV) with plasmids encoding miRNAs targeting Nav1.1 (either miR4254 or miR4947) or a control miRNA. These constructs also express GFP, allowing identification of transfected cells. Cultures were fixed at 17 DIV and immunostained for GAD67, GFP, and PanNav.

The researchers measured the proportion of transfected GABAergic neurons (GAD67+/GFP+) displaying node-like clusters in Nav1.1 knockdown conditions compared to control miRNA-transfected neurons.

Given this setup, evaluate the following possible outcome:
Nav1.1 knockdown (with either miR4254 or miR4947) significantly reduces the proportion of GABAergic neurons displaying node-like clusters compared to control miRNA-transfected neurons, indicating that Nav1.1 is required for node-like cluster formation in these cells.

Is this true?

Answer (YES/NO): YES